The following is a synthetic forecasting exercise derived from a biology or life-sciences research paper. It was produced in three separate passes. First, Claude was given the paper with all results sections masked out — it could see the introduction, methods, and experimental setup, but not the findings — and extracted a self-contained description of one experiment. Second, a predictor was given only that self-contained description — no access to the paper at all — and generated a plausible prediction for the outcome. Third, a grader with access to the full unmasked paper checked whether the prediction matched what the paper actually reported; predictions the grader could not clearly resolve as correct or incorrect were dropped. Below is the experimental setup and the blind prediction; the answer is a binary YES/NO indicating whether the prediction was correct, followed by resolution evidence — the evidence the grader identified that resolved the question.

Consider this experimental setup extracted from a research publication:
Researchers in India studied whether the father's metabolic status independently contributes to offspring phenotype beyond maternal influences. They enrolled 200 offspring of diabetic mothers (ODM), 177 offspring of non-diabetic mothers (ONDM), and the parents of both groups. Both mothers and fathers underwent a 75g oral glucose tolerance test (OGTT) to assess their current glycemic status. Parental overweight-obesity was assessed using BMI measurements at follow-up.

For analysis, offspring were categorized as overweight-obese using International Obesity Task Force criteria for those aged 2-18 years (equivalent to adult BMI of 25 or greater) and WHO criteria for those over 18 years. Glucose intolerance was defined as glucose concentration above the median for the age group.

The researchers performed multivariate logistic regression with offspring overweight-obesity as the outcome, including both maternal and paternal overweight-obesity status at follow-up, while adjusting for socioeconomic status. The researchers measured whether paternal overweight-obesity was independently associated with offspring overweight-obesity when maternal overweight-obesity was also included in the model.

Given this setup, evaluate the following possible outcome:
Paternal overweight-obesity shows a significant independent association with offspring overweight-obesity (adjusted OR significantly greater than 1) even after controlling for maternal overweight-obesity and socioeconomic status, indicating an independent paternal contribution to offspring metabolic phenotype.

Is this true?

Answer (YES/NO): YES